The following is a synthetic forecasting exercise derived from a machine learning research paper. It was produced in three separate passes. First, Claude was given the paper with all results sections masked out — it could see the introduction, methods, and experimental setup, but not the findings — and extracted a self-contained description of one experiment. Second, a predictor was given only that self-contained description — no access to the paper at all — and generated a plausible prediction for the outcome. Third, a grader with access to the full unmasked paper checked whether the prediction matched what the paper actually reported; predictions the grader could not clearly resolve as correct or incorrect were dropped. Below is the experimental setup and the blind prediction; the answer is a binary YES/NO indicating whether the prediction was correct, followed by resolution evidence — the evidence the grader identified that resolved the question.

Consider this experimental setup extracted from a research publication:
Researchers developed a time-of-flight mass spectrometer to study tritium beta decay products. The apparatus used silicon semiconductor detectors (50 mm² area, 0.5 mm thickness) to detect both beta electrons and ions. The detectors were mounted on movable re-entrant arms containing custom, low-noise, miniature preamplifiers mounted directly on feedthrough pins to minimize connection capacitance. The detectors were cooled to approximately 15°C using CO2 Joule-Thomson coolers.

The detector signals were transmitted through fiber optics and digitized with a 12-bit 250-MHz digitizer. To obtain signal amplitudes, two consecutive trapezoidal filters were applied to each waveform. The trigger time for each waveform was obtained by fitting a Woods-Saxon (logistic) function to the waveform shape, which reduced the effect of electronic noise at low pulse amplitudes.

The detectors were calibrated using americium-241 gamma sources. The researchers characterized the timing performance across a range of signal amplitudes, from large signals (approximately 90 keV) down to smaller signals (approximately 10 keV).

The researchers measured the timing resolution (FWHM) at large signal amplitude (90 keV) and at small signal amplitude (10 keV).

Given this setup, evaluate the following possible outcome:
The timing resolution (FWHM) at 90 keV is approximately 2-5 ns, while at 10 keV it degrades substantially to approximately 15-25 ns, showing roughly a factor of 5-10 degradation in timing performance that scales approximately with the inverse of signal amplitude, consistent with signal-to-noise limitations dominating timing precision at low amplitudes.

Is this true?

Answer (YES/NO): NO